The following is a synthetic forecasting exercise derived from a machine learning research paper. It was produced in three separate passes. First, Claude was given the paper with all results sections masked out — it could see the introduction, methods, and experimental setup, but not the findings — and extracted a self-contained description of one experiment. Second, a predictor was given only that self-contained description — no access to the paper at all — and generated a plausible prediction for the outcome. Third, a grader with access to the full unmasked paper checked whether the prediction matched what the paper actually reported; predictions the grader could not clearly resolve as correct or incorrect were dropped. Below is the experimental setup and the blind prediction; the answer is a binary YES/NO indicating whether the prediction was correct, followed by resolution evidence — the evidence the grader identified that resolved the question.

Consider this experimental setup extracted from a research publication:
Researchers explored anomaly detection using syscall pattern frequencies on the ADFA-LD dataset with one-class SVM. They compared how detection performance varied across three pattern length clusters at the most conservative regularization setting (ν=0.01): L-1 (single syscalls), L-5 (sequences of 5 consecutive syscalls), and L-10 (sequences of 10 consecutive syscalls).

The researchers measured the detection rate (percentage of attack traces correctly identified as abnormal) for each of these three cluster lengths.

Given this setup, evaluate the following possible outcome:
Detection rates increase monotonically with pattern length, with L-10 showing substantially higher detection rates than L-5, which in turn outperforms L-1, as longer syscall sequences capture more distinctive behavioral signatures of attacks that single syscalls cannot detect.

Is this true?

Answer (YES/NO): NO